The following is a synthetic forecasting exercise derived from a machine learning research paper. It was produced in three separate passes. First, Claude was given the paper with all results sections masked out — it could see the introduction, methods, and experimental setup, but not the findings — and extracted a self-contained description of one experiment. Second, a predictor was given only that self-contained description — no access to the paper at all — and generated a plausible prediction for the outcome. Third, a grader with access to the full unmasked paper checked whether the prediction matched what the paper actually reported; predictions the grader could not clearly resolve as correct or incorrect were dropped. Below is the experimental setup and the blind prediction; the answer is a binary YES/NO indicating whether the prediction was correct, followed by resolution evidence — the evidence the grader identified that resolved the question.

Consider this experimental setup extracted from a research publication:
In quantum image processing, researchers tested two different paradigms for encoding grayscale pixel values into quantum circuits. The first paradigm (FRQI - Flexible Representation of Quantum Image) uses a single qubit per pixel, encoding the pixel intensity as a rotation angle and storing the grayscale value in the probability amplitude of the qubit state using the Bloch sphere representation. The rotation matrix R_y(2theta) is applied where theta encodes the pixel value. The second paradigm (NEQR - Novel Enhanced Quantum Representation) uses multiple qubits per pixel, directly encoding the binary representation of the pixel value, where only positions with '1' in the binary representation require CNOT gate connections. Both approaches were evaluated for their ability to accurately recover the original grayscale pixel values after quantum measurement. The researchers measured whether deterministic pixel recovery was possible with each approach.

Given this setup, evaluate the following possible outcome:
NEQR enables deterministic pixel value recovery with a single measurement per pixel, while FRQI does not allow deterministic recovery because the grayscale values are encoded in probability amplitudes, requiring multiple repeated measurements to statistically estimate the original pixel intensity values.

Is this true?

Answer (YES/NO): NO